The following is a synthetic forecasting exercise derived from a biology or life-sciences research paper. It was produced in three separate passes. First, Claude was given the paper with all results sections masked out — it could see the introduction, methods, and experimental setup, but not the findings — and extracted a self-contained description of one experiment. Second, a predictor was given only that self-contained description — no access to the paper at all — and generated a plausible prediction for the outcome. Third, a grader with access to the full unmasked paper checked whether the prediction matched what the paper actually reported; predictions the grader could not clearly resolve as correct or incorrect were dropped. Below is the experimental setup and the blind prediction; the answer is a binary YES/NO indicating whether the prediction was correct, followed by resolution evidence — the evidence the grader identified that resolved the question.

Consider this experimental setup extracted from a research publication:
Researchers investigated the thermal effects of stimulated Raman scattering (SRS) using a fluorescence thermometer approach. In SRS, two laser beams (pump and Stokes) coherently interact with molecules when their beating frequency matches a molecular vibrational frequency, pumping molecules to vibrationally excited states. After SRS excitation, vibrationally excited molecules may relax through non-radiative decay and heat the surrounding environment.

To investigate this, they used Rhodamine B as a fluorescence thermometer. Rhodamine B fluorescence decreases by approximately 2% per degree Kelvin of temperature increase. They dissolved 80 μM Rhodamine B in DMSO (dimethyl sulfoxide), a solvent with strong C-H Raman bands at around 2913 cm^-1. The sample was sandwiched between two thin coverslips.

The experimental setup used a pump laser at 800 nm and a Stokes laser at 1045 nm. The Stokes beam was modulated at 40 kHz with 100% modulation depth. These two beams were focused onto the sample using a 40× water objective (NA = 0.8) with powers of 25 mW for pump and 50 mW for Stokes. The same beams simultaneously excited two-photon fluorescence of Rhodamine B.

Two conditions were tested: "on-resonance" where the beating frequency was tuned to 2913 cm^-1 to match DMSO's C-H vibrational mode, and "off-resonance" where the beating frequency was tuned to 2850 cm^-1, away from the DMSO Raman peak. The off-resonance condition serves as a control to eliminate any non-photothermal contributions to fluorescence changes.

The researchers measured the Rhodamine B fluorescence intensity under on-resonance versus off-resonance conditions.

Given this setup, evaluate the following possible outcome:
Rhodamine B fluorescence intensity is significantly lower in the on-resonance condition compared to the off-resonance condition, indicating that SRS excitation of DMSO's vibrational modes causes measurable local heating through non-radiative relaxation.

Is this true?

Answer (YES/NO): YES